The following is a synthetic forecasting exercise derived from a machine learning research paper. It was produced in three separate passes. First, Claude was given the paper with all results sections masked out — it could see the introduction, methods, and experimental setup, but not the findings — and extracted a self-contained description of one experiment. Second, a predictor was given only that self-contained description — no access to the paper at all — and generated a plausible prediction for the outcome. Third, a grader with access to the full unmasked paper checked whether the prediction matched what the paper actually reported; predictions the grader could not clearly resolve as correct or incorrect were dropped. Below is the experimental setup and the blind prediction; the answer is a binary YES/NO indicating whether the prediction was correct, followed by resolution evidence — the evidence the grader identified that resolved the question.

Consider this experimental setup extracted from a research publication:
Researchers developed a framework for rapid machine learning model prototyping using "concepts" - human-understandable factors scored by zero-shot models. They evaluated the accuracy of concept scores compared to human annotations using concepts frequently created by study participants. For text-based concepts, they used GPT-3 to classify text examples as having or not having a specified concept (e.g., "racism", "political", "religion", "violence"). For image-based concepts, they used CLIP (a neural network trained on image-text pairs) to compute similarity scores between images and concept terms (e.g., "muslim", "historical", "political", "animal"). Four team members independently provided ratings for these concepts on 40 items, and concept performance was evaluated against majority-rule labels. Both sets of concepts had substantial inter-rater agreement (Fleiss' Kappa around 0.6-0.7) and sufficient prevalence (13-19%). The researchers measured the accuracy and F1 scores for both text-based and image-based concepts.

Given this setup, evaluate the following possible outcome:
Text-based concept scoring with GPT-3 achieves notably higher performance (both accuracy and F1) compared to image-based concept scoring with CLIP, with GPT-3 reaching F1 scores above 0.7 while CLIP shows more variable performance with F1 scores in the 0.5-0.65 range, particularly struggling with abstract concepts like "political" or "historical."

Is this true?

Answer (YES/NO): NO